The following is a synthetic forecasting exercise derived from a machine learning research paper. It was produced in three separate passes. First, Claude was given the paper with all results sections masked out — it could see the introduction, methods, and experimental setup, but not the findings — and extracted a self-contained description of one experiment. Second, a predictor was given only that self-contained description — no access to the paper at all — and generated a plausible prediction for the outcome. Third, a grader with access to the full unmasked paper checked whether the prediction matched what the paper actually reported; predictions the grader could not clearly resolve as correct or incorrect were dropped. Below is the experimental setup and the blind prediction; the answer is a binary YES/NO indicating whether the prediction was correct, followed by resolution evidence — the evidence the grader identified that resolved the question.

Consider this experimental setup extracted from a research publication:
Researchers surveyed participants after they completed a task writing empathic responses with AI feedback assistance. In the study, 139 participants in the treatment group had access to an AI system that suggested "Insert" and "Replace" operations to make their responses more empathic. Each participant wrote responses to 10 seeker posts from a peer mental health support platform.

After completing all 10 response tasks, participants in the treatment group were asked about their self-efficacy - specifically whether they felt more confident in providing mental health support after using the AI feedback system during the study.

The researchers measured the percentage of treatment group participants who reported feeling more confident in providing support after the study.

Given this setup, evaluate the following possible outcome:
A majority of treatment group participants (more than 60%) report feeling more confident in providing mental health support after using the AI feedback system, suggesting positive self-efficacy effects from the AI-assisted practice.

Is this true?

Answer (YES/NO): YES